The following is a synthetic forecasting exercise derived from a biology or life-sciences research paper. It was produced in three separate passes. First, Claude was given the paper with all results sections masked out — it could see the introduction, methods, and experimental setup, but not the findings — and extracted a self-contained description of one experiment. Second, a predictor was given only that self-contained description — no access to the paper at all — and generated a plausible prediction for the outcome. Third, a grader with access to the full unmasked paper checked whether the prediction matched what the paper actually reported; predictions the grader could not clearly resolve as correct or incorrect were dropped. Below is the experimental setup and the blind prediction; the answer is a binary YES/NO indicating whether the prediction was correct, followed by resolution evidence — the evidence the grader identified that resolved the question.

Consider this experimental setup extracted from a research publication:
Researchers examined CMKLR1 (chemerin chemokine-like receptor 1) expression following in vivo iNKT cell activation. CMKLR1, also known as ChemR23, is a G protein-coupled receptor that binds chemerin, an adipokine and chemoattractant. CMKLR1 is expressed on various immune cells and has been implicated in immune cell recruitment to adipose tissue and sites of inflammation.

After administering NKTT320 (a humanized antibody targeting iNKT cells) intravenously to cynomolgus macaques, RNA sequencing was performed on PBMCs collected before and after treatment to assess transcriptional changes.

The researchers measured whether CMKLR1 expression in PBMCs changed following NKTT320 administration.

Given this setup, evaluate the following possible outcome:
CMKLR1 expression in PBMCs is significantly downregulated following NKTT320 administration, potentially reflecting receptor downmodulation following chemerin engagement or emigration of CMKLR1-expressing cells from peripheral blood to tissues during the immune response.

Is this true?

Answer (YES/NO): NO